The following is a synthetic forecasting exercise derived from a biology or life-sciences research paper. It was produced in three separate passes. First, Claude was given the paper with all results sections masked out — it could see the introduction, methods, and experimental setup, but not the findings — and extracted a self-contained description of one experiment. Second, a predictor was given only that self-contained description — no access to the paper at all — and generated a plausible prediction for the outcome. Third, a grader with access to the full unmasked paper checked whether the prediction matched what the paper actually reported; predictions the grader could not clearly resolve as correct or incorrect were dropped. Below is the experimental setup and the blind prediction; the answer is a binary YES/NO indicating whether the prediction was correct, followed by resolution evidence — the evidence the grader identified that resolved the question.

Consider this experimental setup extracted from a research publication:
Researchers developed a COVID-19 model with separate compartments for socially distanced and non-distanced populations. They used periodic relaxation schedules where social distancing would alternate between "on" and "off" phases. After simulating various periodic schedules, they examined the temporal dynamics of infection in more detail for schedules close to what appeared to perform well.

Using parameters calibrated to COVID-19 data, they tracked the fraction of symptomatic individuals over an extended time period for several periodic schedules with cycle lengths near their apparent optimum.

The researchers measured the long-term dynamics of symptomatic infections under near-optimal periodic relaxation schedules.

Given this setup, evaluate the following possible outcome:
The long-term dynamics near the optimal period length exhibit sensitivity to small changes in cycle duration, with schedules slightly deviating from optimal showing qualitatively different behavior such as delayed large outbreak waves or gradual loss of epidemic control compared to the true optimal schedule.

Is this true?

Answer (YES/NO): YES